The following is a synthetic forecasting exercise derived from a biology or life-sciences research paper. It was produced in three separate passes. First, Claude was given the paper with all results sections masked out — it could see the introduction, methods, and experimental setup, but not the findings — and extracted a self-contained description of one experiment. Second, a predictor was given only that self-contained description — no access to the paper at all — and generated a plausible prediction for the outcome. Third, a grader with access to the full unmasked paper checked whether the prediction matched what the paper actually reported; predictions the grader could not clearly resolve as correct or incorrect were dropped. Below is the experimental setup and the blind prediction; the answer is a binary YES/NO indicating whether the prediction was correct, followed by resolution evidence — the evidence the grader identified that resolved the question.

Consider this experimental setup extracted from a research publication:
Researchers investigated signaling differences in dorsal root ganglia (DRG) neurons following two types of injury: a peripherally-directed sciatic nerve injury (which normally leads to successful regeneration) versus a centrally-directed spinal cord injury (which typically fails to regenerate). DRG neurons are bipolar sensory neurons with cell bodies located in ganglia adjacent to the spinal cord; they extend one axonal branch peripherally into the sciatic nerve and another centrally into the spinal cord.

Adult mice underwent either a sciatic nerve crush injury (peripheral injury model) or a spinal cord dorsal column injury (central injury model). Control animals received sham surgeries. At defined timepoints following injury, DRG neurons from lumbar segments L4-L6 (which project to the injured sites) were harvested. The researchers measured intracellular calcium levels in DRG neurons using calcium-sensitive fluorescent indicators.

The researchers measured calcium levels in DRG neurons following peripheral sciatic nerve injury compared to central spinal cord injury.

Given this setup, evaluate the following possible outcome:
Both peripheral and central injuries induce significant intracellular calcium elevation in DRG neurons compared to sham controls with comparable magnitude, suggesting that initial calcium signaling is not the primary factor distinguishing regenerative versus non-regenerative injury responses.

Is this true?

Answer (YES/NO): NO